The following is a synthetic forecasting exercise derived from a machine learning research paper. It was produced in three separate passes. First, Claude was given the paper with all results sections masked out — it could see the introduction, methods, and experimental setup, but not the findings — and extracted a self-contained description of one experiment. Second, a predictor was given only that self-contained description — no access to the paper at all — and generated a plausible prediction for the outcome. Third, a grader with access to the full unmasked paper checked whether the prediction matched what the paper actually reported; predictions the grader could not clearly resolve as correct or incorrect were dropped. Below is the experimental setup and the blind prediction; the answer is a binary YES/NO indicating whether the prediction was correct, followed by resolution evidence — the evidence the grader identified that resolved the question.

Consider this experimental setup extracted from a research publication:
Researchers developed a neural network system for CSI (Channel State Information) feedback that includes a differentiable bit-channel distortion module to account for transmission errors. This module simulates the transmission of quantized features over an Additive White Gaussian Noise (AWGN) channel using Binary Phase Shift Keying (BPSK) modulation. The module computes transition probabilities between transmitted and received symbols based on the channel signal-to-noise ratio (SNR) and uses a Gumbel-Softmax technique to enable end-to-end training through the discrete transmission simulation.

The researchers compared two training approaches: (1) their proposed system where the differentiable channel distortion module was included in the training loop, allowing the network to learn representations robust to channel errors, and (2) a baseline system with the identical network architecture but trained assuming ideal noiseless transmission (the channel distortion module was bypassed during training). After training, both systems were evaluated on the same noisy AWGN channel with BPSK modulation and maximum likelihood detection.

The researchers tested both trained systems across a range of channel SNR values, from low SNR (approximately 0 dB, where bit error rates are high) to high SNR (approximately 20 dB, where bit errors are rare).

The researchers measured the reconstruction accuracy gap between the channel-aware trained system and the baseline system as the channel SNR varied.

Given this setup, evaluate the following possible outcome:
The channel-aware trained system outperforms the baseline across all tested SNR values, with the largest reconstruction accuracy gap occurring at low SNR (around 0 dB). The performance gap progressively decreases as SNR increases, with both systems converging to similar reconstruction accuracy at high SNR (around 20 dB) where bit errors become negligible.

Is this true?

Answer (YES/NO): NO